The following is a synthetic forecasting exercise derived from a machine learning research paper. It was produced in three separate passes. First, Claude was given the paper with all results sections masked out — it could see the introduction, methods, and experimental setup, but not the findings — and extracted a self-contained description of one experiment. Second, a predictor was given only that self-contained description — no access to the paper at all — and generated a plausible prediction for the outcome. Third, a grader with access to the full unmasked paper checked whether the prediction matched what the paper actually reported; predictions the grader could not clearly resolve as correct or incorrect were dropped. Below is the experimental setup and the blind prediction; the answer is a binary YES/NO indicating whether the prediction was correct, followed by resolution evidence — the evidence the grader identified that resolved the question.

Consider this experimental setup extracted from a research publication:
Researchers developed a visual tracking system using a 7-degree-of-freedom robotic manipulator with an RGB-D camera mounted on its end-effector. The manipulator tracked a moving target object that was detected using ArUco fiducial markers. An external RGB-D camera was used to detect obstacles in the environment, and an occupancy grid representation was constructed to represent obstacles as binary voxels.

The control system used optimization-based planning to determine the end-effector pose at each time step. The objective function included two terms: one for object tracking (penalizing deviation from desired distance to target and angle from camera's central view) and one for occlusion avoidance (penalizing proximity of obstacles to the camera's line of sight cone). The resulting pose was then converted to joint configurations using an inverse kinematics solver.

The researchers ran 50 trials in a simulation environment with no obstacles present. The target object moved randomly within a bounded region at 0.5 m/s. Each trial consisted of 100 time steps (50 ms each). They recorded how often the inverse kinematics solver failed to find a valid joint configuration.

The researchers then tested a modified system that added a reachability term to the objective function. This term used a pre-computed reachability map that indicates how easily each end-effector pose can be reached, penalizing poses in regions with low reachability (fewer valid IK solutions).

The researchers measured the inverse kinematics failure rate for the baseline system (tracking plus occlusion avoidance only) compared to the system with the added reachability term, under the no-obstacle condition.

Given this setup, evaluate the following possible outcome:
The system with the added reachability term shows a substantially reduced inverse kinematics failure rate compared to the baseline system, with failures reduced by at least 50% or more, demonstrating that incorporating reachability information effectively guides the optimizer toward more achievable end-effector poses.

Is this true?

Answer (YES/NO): YES